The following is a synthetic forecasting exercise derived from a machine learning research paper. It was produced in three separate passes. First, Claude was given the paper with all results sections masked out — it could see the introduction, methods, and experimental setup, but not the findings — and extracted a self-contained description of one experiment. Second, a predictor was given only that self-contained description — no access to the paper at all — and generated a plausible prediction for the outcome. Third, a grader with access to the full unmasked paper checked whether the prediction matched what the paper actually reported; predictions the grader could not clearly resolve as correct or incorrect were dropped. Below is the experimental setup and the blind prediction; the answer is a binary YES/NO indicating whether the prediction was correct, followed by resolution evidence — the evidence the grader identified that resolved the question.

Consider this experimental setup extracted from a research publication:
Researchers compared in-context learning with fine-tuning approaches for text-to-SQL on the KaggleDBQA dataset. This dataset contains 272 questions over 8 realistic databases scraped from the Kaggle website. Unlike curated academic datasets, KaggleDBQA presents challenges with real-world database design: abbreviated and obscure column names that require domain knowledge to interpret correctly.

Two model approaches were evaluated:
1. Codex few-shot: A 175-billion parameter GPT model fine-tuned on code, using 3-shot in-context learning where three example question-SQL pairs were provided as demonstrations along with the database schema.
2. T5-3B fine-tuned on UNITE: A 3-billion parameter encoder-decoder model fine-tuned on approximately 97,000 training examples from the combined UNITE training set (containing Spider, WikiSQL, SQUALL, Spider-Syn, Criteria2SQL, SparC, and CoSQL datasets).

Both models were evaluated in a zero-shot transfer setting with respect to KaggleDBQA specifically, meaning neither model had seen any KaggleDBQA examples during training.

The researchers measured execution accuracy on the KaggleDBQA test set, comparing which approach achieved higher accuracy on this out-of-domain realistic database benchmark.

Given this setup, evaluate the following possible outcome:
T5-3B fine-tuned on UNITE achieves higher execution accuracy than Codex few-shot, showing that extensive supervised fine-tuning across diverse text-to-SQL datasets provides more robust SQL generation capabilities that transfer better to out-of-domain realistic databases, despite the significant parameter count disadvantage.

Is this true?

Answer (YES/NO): NO